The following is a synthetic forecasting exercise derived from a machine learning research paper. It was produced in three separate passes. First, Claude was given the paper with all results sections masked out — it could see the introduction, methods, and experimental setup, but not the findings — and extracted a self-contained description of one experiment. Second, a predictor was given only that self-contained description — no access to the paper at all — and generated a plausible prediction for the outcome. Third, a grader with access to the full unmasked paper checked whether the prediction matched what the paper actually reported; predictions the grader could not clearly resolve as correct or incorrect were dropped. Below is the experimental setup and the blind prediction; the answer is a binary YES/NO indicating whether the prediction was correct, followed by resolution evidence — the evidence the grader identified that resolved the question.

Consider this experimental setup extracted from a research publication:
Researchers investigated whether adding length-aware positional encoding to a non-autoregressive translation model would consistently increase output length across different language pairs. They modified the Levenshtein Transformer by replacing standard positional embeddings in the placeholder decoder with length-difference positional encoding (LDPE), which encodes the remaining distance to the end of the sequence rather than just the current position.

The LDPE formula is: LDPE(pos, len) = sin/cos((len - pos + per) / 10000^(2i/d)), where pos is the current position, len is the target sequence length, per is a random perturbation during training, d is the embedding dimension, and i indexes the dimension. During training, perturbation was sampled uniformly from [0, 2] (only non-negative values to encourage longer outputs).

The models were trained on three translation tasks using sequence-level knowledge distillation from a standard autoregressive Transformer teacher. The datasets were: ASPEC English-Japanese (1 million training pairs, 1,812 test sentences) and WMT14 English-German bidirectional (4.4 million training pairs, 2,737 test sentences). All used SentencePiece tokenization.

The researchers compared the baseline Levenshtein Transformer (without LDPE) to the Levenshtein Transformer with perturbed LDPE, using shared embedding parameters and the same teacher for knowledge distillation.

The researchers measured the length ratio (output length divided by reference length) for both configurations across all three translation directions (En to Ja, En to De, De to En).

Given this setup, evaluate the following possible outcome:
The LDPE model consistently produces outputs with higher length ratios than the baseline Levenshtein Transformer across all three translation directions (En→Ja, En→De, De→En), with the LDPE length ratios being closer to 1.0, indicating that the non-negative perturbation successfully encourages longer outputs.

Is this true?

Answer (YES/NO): NO